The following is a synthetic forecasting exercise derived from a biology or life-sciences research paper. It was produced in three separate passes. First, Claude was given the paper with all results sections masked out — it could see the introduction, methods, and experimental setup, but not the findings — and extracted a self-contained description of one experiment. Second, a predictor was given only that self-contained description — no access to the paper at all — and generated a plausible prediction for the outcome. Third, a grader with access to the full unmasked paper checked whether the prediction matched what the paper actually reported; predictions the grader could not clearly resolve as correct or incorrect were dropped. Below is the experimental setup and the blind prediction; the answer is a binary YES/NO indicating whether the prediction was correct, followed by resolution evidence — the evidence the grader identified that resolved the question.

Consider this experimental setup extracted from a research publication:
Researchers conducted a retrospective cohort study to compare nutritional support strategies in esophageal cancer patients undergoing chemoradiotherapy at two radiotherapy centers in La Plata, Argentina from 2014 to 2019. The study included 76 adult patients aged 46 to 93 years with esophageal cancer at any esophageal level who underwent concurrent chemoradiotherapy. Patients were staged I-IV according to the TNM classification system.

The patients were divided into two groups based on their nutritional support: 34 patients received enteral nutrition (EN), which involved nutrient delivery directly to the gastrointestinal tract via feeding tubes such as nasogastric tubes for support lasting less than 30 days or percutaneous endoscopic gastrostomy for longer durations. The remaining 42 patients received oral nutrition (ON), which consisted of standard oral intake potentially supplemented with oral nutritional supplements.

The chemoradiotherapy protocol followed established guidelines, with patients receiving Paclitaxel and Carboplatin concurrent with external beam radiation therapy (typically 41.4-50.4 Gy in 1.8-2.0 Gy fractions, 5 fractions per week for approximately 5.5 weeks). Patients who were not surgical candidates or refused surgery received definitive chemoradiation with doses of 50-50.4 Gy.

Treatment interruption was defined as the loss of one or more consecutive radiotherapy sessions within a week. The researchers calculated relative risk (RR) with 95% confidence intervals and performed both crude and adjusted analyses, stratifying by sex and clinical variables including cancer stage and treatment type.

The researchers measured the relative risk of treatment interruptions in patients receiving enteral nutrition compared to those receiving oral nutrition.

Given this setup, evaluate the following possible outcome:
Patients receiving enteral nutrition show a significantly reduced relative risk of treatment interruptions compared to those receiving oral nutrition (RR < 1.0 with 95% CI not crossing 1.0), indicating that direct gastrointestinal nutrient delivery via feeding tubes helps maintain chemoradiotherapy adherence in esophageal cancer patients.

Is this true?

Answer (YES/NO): NO